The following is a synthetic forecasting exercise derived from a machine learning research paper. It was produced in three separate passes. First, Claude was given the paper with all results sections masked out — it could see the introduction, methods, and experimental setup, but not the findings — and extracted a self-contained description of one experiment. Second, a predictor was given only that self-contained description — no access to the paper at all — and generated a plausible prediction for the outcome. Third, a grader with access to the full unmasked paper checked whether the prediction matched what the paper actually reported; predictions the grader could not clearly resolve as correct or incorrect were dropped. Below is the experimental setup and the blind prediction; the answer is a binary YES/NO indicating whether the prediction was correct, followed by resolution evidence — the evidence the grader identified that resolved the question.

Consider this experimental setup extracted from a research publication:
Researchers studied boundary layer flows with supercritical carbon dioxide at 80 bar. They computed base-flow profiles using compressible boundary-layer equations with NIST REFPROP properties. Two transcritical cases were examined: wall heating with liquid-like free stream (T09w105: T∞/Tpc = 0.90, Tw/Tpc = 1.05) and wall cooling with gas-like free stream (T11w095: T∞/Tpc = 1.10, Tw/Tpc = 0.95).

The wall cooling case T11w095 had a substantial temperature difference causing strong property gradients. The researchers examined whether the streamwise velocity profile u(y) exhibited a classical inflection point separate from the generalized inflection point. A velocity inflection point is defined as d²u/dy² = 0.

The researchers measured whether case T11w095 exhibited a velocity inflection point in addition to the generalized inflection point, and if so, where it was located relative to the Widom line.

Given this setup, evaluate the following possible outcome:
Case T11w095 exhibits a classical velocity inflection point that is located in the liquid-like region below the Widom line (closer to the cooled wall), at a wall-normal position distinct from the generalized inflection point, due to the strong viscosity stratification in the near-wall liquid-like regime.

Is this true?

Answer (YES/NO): NO